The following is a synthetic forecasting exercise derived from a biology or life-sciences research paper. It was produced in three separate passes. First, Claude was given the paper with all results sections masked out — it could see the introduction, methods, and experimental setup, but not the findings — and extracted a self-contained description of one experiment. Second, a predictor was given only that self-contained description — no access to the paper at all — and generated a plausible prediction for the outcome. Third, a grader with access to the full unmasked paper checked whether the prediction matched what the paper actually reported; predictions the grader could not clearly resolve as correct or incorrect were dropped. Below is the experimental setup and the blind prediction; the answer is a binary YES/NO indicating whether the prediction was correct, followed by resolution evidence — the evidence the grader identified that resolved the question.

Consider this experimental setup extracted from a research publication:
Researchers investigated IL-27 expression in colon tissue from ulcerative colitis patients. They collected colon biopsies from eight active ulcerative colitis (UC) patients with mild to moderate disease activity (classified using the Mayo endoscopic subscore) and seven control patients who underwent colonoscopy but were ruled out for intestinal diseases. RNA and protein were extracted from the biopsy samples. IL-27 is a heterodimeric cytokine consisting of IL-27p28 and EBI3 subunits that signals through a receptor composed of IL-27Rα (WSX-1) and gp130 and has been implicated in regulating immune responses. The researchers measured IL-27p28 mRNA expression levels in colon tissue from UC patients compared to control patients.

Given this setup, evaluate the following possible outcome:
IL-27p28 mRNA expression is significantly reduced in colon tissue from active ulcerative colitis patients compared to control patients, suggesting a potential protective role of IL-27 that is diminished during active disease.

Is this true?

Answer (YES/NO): YES